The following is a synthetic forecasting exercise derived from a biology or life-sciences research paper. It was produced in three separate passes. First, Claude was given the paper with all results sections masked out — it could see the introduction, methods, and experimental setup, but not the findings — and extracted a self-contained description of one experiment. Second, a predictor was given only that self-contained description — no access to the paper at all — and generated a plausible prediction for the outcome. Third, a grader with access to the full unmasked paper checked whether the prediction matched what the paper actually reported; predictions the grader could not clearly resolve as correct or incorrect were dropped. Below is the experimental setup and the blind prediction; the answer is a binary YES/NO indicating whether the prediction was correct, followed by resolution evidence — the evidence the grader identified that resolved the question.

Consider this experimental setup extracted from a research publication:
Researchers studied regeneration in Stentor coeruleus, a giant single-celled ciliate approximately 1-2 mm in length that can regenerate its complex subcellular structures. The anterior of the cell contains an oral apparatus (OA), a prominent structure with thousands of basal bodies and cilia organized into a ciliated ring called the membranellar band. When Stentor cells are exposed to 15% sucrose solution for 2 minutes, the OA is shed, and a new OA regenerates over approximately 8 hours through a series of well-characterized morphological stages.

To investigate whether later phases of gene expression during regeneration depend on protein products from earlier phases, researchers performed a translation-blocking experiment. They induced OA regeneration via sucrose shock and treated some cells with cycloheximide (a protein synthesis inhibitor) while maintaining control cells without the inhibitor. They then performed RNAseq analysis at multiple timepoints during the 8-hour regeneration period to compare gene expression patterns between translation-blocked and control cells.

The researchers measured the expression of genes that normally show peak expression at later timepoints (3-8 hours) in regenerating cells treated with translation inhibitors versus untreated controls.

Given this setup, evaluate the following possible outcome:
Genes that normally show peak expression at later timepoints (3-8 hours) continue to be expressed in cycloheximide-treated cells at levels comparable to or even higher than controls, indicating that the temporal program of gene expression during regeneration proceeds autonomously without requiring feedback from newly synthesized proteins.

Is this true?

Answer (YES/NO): NO